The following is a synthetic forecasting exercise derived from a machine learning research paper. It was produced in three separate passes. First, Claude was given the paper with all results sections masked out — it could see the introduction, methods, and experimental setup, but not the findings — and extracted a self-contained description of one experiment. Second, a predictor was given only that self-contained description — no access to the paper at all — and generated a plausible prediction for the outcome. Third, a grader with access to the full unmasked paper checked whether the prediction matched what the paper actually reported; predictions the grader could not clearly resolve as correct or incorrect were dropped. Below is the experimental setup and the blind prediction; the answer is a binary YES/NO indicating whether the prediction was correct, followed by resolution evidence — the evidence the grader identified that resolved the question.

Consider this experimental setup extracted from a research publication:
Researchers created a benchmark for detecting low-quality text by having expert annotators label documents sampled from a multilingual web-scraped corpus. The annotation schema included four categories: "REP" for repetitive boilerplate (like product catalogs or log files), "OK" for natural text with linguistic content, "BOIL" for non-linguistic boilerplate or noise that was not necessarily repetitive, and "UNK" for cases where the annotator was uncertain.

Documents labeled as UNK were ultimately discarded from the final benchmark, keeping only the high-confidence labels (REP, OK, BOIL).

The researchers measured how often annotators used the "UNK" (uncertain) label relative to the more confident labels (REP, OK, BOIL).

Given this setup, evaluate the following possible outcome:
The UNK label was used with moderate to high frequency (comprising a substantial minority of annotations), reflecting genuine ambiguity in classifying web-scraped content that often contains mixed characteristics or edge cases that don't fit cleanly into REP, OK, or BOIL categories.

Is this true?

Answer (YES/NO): NO